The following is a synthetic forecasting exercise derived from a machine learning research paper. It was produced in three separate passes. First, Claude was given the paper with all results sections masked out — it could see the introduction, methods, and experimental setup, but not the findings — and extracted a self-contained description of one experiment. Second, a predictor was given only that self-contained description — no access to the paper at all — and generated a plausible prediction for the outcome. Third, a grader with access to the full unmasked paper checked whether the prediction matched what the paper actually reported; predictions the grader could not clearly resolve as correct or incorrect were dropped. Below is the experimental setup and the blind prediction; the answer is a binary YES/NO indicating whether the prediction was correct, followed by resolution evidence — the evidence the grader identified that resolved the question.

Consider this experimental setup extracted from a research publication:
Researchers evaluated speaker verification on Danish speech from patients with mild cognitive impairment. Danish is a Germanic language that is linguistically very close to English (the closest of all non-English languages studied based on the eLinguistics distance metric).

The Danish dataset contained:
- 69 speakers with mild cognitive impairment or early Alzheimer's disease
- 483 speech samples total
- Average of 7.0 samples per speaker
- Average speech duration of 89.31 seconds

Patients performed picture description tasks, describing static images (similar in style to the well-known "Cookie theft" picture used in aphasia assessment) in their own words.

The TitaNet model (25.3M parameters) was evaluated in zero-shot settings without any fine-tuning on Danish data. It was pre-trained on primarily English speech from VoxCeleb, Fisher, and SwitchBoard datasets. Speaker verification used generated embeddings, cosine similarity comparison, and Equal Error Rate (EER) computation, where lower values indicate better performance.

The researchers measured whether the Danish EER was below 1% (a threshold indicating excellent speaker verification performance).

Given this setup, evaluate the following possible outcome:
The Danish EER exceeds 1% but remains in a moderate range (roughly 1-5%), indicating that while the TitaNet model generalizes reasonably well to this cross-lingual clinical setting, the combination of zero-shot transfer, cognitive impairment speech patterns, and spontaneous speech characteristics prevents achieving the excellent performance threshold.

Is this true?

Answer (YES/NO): NO